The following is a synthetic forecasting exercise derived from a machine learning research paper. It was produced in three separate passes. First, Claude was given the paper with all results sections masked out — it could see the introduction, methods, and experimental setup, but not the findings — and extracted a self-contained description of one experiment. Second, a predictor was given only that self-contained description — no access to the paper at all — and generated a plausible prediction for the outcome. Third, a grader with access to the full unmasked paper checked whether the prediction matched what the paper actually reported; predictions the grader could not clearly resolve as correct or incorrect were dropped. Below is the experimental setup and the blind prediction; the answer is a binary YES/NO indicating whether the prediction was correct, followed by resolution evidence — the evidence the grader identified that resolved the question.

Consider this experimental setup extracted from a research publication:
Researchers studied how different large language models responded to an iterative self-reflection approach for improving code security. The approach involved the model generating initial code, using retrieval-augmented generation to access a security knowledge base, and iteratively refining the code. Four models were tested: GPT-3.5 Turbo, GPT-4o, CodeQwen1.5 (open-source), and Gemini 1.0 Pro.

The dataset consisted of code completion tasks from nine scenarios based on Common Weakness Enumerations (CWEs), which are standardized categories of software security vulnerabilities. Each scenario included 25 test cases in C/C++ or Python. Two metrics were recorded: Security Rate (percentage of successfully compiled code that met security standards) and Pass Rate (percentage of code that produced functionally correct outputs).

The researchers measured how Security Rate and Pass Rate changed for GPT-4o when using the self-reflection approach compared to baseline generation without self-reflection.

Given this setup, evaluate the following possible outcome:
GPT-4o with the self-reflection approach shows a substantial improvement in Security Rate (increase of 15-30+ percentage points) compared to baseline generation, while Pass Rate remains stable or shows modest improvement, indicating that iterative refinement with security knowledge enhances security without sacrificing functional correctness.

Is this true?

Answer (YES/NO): NO